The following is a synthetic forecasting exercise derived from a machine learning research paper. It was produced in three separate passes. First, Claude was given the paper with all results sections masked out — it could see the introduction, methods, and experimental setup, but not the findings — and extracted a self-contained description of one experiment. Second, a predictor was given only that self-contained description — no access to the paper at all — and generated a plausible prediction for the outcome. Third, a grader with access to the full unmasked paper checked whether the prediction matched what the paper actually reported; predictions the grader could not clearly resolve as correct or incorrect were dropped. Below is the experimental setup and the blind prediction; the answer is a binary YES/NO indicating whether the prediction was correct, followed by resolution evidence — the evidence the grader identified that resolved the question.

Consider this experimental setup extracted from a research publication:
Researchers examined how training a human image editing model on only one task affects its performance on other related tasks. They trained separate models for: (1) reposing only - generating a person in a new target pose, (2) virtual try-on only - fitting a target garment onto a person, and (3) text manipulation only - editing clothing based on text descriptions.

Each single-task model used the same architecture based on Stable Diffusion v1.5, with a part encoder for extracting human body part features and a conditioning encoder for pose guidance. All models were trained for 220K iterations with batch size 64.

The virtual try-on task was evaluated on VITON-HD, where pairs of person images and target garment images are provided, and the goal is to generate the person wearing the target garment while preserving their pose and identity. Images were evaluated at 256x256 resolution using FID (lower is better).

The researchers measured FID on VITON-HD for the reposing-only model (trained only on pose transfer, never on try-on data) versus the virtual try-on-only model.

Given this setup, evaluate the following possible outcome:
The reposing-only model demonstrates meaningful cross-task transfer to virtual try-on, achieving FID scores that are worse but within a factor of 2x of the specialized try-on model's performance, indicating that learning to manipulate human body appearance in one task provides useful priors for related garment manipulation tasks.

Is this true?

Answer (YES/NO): NO